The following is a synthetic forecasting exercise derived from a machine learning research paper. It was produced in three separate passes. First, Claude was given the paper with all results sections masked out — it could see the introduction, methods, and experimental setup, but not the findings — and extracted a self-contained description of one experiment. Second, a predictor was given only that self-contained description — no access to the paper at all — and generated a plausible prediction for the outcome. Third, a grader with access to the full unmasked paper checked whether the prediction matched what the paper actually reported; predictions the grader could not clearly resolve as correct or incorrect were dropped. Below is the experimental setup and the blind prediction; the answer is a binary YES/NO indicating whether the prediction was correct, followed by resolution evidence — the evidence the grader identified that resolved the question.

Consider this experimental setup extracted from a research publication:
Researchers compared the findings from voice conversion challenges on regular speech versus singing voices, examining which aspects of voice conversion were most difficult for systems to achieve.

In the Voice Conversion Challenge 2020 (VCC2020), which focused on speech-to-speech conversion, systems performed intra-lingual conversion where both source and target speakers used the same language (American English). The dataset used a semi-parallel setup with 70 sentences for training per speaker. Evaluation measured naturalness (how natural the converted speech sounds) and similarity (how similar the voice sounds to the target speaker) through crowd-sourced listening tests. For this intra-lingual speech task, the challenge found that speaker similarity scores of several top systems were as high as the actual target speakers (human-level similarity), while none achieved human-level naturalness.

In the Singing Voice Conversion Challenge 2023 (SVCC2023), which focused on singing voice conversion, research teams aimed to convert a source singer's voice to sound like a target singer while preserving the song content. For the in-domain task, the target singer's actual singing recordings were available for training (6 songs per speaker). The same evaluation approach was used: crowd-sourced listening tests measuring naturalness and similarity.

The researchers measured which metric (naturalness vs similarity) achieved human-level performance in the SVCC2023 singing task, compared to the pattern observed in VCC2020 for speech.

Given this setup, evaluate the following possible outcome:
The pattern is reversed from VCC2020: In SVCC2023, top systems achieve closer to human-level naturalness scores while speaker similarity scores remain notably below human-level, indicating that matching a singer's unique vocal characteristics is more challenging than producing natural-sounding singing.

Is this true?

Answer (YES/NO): YES